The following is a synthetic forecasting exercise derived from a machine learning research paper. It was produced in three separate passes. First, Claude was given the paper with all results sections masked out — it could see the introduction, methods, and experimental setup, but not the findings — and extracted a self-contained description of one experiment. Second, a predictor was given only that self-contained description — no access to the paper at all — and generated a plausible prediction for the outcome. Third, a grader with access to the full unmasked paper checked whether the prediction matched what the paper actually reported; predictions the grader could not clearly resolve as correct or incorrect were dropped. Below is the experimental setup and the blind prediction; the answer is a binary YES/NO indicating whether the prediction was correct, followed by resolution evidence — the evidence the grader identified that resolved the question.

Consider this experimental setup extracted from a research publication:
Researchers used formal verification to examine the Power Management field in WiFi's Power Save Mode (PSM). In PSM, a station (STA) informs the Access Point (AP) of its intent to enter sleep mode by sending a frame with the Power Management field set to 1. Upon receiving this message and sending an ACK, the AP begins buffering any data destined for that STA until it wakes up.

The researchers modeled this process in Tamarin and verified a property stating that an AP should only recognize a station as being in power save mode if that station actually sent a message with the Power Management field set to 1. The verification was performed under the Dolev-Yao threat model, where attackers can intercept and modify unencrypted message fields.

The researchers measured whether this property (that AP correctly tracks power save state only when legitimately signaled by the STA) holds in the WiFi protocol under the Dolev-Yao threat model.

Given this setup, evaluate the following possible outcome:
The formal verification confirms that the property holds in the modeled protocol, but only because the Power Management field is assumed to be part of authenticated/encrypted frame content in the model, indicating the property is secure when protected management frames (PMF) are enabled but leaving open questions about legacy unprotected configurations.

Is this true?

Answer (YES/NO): NO